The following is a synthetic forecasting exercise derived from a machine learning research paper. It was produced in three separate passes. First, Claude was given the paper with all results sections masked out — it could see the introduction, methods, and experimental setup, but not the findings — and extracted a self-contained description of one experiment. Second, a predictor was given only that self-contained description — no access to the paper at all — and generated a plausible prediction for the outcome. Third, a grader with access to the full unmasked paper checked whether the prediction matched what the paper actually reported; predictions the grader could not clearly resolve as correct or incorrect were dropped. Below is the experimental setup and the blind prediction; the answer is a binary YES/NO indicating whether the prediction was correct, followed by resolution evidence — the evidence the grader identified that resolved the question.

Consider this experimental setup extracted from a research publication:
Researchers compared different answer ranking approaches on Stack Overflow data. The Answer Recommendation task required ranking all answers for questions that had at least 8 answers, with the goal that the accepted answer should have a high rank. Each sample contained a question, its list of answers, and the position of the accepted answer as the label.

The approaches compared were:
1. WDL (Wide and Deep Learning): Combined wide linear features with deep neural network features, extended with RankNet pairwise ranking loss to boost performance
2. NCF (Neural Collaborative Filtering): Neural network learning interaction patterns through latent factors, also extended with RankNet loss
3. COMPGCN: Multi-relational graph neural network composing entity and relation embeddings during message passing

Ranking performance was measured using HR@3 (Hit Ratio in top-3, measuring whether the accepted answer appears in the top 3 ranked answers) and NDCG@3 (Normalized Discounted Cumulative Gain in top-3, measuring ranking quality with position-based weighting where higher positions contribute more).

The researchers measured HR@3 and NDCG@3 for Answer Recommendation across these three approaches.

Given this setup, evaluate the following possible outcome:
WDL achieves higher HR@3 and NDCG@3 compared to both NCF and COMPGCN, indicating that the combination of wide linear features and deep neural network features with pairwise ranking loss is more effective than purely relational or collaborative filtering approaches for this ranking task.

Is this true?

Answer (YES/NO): NO